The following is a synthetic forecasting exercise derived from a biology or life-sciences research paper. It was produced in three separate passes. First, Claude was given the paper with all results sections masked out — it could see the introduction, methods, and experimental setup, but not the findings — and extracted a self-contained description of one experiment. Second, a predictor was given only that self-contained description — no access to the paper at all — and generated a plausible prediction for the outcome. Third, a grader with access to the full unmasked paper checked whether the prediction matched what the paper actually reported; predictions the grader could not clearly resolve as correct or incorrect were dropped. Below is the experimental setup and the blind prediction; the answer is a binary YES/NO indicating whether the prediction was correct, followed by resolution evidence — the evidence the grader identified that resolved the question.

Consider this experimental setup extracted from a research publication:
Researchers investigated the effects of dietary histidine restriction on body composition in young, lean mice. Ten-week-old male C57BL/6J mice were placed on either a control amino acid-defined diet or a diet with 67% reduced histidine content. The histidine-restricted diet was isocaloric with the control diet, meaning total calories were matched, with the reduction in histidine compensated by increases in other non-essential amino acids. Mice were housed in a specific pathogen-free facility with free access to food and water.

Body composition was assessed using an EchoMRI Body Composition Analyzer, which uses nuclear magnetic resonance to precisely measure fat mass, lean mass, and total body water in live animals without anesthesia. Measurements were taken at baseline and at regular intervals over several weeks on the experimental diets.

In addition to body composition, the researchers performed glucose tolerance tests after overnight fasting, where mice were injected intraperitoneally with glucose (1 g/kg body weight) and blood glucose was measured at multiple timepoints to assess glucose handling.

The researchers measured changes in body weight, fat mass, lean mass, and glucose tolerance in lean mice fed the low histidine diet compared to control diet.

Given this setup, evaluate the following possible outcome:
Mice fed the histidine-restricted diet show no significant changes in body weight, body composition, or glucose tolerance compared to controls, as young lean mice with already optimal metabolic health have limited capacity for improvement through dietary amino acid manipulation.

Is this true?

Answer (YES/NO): NO